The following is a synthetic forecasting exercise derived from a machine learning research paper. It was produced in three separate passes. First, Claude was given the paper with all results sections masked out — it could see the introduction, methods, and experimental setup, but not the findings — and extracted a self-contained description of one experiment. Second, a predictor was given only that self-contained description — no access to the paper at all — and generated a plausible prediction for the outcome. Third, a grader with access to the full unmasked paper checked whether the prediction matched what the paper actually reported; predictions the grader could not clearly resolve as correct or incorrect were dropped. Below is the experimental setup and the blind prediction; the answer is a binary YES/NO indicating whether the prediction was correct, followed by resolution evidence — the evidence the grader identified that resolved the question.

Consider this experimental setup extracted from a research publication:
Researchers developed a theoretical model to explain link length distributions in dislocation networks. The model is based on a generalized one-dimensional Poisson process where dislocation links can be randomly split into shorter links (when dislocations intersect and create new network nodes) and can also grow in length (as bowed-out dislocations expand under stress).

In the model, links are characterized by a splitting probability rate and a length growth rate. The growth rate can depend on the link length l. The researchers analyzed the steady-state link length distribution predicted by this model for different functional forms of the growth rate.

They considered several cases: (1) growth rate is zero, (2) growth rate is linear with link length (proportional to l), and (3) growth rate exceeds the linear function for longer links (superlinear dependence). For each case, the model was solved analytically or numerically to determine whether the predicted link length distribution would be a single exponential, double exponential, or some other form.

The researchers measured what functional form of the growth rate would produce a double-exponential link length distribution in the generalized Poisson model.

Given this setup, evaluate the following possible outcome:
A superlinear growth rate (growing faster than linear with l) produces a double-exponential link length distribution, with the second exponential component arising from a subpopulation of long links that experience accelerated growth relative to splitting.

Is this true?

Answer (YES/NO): YES